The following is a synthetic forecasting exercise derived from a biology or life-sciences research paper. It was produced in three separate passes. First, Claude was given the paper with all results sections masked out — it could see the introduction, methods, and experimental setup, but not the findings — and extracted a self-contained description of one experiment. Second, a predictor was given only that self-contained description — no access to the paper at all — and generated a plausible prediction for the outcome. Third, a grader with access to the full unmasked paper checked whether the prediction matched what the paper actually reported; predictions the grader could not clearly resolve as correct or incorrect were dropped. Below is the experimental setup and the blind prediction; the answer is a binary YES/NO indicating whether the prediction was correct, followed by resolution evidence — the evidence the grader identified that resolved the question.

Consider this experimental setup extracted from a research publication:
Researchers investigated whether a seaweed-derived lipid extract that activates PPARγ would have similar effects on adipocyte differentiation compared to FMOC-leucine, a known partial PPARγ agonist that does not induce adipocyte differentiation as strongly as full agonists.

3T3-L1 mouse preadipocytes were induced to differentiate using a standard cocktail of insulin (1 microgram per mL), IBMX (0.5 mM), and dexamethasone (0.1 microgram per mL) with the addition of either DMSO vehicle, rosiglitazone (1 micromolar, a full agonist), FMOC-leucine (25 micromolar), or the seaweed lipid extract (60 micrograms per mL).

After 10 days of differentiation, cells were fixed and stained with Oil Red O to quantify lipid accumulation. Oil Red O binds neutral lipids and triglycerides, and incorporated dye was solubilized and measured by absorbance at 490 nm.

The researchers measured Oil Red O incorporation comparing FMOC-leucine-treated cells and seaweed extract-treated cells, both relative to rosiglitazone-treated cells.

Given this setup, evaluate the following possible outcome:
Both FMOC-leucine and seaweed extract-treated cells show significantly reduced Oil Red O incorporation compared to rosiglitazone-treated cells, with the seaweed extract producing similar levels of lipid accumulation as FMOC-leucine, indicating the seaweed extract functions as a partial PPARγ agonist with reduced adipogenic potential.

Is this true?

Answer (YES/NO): YES